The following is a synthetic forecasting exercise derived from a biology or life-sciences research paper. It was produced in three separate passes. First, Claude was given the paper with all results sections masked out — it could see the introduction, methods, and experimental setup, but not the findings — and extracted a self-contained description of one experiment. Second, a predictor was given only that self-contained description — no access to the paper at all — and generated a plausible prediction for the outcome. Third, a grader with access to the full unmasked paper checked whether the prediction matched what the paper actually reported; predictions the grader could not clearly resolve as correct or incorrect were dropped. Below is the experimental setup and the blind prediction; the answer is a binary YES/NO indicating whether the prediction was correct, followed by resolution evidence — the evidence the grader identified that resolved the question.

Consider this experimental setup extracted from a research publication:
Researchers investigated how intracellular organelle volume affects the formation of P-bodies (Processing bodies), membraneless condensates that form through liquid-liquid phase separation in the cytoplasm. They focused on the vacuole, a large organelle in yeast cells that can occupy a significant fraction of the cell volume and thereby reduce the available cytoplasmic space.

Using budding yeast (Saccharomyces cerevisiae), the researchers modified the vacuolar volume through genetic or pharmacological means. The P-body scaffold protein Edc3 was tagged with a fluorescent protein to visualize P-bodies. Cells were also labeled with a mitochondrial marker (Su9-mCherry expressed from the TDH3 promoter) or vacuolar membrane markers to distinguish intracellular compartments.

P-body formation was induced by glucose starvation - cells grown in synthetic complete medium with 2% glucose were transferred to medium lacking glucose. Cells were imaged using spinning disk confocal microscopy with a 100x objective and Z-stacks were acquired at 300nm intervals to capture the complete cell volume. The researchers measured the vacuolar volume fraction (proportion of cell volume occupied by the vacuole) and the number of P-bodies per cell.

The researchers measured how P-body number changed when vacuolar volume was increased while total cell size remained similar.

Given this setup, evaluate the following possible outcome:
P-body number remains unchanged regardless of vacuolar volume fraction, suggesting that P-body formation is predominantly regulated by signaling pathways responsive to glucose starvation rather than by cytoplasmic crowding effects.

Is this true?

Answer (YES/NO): NO